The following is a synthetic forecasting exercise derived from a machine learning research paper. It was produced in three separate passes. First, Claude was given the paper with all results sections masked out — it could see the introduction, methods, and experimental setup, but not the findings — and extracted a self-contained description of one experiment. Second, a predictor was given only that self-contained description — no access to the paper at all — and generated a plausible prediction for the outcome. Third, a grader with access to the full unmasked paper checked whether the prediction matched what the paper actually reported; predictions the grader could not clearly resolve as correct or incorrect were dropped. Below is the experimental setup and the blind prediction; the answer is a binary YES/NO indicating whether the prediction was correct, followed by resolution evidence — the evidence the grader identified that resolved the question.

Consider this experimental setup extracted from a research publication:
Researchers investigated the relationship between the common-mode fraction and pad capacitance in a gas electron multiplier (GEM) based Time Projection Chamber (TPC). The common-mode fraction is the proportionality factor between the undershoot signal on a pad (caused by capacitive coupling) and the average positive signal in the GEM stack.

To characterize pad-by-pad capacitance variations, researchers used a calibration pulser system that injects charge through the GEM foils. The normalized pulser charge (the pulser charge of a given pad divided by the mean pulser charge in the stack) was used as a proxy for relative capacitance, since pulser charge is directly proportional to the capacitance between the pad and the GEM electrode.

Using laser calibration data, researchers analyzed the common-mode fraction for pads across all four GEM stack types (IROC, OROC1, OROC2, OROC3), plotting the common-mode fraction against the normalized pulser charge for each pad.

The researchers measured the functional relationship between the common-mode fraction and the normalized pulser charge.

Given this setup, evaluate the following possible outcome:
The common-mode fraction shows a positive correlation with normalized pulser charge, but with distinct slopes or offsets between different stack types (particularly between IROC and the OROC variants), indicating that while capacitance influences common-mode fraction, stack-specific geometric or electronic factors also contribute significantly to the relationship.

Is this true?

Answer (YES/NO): YES